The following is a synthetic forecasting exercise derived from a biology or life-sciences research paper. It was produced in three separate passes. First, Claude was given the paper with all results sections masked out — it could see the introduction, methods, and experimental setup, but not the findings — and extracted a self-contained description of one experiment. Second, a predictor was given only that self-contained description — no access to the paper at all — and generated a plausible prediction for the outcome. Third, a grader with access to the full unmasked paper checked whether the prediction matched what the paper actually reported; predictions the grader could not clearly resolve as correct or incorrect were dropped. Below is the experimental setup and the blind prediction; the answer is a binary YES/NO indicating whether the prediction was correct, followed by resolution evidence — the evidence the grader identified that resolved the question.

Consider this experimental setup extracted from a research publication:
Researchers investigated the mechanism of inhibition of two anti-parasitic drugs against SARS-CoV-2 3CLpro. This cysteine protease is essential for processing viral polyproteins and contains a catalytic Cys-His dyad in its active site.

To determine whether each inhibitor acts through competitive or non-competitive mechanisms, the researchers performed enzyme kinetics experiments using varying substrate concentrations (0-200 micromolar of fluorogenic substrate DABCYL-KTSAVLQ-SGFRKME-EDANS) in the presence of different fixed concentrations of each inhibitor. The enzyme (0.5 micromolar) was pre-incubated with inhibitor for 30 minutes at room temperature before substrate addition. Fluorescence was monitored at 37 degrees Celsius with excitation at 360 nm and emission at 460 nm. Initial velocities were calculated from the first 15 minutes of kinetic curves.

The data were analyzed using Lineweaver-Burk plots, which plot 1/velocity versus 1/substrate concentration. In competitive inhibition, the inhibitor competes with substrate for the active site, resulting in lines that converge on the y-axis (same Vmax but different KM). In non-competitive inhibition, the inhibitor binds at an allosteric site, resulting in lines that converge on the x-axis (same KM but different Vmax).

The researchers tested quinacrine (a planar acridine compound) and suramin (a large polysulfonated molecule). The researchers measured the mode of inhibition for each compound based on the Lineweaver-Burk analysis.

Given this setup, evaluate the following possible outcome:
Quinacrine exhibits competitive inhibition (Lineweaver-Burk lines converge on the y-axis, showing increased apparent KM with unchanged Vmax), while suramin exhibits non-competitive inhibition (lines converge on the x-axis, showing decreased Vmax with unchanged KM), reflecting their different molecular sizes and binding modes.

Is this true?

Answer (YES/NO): YES